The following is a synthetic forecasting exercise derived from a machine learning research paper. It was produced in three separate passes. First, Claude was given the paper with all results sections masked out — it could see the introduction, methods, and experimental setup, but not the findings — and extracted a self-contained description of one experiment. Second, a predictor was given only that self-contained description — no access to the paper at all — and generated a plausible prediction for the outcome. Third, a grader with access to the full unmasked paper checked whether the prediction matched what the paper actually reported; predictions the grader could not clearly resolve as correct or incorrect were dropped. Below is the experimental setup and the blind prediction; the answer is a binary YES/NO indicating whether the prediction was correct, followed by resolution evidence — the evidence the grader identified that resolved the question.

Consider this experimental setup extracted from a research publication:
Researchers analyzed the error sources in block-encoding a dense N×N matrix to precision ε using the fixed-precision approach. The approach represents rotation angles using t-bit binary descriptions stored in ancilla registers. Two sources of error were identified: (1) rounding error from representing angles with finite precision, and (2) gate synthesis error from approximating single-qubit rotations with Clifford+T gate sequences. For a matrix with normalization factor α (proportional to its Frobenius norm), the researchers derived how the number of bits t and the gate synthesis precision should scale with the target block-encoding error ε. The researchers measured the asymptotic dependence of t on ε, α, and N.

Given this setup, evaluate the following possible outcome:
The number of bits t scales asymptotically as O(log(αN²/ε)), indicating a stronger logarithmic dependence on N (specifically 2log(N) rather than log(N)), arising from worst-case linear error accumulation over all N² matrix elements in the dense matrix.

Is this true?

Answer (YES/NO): NO